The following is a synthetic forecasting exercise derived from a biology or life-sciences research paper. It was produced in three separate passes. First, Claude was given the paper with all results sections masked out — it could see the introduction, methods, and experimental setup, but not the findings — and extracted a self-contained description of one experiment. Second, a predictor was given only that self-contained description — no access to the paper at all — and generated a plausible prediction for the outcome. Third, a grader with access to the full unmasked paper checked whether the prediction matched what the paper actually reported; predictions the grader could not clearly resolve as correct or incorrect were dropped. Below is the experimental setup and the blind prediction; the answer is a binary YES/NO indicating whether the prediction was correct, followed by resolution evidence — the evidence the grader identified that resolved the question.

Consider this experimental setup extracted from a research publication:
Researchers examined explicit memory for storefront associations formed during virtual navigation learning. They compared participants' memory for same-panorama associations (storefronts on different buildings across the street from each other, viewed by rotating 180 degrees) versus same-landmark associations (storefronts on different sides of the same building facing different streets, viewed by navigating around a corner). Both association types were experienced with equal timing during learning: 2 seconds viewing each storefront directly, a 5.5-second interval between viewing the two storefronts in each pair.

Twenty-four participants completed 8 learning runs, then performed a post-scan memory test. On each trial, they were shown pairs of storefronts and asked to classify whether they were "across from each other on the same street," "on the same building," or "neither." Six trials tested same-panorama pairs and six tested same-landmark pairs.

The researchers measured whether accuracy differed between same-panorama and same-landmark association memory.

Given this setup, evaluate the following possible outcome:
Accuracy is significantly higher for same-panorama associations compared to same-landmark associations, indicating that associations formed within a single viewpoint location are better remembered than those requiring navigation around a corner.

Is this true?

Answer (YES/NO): NO